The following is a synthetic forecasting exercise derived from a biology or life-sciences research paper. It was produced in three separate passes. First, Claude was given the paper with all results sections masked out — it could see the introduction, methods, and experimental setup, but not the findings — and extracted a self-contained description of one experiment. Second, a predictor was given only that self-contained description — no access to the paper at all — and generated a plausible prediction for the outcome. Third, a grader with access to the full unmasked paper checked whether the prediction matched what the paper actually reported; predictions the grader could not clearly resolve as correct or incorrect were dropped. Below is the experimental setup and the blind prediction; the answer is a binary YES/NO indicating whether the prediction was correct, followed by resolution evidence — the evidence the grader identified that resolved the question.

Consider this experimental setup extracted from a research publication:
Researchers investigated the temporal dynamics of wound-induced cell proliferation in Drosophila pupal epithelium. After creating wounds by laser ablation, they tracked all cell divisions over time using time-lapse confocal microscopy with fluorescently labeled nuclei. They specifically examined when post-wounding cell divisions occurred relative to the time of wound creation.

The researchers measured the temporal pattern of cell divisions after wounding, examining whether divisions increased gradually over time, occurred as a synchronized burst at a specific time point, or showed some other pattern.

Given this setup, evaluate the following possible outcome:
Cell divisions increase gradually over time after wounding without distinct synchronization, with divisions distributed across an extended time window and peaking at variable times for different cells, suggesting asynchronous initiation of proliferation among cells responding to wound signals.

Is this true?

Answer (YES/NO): NO